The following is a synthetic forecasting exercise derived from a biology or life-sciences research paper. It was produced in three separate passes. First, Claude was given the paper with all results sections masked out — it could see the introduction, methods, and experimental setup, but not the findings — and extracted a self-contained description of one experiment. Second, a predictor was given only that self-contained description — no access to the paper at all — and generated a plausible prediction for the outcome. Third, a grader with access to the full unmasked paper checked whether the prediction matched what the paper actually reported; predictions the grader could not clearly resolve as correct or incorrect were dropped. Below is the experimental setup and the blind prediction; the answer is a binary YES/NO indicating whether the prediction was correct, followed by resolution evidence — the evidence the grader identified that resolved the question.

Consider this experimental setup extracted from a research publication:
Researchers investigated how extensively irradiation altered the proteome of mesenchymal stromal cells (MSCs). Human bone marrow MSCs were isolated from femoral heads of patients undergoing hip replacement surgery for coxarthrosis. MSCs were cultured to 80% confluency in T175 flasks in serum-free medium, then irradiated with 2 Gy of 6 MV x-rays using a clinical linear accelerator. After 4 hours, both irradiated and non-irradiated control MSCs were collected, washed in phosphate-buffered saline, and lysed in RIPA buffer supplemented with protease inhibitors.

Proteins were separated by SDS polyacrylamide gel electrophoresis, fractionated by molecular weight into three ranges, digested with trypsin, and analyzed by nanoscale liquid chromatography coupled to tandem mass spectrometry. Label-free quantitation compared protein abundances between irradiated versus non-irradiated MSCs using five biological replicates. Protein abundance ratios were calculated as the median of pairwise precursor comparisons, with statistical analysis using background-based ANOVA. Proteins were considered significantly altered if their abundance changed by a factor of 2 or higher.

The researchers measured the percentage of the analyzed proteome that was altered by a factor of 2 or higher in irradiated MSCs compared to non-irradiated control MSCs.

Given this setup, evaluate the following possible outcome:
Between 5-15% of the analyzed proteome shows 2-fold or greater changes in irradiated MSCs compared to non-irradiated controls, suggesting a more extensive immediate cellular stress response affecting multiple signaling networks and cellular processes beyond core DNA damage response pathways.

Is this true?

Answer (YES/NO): NO